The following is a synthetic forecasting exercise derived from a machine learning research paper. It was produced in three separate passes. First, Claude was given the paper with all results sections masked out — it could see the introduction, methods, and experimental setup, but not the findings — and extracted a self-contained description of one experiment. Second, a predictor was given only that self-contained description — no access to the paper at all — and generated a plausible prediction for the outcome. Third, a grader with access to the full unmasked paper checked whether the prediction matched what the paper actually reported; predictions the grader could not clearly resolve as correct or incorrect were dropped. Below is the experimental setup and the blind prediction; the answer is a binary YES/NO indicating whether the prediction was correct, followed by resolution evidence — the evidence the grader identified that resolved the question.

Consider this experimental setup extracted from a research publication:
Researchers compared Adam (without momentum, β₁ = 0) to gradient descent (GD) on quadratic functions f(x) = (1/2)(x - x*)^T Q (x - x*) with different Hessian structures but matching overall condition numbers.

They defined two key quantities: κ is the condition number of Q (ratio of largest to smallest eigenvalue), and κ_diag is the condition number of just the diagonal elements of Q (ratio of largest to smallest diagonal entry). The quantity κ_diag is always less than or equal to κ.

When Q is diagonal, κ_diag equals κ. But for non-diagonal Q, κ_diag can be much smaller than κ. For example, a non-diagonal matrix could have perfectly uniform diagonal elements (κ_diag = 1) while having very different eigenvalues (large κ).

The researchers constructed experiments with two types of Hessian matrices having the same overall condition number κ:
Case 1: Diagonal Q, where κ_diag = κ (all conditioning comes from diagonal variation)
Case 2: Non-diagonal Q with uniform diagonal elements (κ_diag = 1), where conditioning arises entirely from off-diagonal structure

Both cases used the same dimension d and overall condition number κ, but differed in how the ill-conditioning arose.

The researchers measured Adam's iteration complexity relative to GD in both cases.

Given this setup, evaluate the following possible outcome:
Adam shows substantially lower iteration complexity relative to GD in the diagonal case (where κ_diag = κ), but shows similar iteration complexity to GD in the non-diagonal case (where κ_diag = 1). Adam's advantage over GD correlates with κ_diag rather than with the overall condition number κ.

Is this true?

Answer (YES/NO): NO